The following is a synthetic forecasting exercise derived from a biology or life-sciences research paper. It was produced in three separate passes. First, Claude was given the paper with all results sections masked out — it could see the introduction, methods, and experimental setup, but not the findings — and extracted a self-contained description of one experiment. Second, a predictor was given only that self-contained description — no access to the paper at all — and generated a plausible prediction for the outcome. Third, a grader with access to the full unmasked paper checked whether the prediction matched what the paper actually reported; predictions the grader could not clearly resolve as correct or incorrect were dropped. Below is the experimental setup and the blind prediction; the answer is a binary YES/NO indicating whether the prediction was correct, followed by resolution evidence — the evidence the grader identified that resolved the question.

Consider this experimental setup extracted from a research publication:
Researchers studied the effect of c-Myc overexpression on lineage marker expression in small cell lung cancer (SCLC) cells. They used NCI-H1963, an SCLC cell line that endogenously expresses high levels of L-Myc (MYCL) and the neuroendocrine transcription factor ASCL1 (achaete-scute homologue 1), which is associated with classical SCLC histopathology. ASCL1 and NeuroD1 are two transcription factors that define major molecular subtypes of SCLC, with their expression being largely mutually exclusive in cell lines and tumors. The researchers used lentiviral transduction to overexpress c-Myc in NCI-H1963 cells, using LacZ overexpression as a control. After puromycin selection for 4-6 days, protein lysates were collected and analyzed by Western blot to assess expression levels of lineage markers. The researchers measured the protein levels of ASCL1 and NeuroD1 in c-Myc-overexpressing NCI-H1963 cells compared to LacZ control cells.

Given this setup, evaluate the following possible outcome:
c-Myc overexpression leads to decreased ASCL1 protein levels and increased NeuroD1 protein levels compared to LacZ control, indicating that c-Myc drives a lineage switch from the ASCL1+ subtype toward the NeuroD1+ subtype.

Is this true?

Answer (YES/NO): YES